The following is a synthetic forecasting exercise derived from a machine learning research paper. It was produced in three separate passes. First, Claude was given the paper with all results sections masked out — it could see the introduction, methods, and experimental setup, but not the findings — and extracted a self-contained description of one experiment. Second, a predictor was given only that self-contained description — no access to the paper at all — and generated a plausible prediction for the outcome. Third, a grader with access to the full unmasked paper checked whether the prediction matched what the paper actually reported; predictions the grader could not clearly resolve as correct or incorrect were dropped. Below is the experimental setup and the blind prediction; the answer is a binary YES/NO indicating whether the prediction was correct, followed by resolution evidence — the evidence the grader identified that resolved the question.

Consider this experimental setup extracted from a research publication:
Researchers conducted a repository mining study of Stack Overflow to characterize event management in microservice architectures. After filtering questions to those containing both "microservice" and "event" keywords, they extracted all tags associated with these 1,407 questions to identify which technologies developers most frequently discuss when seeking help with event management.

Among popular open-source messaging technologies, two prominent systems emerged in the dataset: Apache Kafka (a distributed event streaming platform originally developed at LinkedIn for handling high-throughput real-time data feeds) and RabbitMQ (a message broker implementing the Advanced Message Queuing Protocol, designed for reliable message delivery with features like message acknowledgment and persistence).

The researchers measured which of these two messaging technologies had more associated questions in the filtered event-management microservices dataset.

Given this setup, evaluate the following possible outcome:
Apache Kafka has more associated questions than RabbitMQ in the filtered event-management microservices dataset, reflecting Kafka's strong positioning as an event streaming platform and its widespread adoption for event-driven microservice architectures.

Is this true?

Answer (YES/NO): YES